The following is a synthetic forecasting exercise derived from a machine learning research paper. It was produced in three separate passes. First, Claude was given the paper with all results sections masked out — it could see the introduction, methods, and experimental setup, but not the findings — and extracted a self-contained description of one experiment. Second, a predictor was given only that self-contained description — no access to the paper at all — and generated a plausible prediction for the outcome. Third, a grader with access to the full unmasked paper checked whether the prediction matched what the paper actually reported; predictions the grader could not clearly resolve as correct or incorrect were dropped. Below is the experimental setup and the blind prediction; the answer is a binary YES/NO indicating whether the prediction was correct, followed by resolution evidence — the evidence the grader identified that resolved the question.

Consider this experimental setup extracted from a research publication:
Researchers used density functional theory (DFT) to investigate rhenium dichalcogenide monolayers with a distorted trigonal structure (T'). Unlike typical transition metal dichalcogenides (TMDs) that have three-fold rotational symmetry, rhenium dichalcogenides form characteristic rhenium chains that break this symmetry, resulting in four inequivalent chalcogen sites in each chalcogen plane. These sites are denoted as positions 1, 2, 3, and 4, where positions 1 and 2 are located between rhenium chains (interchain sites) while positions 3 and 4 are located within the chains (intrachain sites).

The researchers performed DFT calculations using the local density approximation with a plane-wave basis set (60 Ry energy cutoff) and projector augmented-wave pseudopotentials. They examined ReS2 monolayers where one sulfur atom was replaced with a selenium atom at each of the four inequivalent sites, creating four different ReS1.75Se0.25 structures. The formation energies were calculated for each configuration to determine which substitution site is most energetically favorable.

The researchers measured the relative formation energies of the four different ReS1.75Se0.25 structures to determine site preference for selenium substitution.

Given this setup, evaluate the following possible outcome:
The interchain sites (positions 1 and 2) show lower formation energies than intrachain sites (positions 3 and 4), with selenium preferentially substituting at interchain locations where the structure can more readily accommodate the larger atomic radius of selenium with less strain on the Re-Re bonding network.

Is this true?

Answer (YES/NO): YES